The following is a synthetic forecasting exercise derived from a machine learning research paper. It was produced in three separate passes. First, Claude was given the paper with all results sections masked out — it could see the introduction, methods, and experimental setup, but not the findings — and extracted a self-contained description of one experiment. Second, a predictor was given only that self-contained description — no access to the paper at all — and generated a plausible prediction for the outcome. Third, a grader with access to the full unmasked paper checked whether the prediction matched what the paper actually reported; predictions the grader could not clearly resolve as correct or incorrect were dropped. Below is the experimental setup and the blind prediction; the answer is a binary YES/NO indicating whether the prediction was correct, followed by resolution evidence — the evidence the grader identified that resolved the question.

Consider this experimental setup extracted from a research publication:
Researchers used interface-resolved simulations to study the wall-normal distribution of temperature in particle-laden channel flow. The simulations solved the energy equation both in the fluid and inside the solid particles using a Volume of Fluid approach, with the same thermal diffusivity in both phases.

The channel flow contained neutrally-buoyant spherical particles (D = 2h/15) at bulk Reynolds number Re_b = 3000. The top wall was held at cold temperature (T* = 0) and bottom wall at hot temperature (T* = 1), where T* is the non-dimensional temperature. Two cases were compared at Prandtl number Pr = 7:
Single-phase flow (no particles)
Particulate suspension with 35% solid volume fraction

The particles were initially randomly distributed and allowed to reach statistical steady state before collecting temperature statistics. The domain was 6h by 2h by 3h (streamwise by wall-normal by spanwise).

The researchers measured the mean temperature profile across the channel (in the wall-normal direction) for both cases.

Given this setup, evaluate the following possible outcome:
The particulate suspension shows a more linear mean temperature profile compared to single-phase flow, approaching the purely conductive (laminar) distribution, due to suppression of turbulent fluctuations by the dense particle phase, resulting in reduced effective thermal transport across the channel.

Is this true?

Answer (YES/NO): YES